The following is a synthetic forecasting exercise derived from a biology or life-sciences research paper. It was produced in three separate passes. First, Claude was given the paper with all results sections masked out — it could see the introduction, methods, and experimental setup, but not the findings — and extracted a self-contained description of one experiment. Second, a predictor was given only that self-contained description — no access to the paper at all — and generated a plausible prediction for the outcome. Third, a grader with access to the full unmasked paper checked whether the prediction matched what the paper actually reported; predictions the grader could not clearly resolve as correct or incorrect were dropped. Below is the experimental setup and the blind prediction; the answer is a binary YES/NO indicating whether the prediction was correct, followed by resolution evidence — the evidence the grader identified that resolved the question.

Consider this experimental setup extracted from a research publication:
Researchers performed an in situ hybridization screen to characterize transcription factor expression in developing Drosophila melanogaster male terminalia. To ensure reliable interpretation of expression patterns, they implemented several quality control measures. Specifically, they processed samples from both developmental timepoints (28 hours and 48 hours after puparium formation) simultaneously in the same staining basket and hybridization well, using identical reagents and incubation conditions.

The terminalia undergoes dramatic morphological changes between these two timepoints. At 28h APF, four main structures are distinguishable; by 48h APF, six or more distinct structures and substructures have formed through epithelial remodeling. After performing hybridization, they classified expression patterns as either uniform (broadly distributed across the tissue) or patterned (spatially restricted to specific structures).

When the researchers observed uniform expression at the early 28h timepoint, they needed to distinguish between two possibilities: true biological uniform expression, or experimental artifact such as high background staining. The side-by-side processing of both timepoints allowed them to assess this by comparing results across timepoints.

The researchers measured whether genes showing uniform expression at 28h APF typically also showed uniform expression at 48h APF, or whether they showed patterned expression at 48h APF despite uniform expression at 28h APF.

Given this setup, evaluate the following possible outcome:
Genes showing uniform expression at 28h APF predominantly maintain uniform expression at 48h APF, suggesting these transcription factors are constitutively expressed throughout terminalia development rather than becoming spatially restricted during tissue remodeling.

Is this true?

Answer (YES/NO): NO